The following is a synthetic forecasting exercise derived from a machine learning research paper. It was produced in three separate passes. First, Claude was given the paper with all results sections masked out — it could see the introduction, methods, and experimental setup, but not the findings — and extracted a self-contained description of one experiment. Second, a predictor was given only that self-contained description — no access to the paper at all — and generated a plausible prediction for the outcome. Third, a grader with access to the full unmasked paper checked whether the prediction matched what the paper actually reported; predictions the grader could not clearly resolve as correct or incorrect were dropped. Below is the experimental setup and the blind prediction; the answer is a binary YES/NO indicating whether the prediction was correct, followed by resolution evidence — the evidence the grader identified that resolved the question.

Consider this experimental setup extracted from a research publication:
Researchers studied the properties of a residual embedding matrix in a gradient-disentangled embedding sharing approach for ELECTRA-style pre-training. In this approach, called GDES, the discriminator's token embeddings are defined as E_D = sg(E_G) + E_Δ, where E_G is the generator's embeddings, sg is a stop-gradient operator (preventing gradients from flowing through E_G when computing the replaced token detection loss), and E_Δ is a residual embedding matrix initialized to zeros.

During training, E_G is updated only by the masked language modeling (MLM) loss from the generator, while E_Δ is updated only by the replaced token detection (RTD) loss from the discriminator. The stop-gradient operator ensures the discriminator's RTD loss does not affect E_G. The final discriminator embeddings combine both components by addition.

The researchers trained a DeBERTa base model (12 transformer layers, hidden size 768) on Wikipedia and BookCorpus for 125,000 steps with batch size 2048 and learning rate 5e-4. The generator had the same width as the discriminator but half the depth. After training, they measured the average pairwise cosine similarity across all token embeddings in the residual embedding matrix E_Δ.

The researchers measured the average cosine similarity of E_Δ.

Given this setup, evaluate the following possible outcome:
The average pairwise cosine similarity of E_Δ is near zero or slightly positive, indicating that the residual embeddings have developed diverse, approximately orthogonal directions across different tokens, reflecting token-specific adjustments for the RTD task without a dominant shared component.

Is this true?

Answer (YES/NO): YES